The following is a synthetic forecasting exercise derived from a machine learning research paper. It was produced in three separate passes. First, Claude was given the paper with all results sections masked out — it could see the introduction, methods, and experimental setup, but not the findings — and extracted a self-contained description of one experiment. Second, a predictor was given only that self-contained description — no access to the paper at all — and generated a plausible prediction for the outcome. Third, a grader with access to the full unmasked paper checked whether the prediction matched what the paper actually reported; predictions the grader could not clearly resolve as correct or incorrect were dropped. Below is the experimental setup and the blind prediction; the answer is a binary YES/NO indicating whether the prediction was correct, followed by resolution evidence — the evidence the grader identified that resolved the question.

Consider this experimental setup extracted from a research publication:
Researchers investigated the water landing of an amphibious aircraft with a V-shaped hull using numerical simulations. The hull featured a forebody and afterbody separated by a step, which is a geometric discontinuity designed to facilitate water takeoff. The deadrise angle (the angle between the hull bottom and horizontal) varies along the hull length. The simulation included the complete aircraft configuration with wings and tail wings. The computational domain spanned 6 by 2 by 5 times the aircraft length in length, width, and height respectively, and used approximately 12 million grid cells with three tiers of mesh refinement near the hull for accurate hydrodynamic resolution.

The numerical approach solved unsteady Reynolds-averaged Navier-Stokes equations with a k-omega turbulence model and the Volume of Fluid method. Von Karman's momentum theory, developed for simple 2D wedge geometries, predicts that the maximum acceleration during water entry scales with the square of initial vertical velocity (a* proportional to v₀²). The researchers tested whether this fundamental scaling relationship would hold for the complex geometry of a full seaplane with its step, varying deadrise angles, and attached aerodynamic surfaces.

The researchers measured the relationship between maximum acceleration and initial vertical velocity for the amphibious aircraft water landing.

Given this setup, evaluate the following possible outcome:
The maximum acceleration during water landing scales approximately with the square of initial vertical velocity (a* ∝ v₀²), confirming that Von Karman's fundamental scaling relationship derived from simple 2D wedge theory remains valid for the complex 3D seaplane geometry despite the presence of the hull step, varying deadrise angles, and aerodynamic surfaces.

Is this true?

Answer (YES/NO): YES